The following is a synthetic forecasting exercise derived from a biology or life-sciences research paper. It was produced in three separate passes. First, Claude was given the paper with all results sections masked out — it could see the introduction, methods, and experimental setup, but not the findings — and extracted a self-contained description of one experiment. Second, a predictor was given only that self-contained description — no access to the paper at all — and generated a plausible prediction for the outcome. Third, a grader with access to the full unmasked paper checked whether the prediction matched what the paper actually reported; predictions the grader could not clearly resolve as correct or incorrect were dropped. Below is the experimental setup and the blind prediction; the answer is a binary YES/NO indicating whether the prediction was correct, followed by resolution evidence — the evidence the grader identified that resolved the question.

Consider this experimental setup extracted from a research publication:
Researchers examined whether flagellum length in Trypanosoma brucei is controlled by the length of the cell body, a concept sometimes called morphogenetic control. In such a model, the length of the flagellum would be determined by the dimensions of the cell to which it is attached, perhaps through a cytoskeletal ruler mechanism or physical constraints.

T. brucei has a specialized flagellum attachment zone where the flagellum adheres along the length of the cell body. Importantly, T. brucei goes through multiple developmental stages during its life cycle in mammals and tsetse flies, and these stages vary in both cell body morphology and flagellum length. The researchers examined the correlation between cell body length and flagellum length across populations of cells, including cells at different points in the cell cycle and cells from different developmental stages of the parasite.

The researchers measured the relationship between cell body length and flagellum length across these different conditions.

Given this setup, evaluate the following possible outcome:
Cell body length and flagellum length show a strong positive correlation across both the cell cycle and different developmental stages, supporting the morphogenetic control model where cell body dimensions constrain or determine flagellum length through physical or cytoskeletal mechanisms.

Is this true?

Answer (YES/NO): NO